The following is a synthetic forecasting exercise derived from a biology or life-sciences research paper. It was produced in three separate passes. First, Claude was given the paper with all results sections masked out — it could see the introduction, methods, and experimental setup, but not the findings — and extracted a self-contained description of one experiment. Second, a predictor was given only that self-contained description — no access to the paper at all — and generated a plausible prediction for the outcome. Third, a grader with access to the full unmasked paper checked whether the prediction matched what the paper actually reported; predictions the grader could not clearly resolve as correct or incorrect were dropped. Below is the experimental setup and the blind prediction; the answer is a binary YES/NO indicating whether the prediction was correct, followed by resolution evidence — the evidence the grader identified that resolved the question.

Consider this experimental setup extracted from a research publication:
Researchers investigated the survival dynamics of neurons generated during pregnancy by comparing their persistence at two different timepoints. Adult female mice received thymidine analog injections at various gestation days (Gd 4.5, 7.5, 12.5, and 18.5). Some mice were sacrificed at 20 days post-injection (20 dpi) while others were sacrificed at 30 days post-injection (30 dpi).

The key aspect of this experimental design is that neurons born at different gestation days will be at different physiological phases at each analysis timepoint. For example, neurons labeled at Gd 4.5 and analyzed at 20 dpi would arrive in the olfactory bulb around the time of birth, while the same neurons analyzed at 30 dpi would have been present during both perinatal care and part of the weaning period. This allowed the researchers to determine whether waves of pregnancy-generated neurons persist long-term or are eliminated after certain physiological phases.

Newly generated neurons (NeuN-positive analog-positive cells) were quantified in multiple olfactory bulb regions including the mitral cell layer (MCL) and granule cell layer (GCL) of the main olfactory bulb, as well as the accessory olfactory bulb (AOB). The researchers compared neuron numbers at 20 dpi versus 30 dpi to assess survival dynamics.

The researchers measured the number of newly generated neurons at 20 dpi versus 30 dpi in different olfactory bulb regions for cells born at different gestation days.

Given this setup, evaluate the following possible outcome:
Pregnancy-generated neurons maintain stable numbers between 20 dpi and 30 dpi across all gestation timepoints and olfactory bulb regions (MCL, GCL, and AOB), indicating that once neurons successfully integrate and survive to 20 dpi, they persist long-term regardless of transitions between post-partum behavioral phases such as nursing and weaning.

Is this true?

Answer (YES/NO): NO